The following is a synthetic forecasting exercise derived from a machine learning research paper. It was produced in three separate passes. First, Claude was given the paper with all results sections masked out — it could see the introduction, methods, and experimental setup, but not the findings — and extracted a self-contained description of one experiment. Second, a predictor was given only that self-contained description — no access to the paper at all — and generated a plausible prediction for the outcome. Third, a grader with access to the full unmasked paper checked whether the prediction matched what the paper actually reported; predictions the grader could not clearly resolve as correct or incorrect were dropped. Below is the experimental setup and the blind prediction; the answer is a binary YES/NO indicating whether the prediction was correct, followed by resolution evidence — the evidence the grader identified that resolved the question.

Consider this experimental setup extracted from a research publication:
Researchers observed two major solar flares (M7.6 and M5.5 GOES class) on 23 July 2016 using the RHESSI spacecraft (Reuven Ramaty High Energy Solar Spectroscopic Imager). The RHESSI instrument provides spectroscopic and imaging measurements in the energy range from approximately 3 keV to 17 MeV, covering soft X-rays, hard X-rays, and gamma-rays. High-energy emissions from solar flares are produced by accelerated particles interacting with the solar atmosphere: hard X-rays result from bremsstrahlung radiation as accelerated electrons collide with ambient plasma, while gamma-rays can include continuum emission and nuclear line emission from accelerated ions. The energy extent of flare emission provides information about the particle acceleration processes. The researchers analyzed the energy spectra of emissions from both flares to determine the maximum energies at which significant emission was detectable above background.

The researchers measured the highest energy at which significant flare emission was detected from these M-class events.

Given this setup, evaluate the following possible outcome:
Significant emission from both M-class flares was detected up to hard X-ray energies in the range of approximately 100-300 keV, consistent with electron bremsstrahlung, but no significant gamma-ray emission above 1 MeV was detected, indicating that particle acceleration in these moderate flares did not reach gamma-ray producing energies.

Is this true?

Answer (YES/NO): NO